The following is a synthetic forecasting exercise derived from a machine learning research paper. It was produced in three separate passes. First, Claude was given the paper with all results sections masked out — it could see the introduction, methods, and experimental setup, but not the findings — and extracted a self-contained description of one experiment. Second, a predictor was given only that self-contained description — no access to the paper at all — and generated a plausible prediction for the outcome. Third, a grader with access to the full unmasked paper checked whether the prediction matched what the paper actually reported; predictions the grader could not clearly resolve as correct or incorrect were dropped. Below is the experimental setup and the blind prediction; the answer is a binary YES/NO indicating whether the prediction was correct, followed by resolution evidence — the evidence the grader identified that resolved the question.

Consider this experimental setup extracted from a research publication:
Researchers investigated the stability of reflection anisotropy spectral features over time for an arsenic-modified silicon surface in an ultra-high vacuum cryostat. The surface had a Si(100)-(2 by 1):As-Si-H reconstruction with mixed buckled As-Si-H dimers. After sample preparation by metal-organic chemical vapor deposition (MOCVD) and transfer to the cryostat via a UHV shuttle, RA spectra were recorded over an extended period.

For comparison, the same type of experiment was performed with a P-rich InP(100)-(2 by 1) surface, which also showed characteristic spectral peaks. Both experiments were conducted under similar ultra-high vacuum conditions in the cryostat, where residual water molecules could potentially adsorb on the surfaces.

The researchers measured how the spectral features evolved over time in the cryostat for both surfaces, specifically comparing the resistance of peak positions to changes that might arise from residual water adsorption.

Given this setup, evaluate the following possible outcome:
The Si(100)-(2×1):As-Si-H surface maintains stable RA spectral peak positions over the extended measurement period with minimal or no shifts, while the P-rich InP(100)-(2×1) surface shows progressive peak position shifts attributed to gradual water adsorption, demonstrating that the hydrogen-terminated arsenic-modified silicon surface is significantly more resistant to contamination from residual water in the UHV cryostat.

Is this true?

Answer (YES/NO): YES